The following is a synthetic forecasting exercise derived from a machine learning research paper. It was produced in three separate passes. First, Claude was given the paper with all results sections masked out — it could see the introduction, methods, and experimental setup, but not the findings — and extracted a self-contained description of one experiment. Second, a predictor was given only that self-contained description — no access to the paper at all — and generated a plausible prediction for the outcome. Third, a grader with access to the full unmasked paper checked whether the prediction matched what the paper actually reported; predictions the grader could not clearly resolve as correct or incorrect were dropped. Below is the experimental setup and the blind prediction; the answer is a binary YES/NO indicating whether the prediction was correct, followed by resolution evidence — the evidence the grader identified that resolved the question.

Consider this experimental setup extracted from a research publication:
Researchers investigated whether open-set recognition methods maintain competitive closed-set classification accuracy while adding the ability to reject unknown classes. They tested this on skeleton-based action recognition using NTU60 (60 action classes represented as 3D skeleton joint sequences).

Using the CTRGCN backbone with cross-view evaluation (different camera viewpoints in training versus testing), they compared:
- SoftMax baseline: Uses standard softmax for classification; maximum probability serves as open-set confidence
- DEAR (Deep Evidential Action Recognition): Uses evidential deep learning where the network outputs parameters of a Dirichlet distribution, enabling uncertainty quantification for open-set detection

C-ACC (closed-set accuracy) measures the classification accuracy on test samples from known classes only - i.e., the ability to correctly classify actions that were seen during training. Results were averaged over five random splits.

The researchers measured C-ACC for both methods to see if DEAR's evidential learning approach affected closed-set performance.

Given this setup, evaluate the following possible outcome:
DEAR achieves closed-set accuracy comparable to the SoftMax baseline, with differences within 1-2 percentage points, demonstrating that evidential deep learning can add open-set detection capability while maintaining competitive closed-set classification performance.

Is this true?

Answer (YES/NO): YES